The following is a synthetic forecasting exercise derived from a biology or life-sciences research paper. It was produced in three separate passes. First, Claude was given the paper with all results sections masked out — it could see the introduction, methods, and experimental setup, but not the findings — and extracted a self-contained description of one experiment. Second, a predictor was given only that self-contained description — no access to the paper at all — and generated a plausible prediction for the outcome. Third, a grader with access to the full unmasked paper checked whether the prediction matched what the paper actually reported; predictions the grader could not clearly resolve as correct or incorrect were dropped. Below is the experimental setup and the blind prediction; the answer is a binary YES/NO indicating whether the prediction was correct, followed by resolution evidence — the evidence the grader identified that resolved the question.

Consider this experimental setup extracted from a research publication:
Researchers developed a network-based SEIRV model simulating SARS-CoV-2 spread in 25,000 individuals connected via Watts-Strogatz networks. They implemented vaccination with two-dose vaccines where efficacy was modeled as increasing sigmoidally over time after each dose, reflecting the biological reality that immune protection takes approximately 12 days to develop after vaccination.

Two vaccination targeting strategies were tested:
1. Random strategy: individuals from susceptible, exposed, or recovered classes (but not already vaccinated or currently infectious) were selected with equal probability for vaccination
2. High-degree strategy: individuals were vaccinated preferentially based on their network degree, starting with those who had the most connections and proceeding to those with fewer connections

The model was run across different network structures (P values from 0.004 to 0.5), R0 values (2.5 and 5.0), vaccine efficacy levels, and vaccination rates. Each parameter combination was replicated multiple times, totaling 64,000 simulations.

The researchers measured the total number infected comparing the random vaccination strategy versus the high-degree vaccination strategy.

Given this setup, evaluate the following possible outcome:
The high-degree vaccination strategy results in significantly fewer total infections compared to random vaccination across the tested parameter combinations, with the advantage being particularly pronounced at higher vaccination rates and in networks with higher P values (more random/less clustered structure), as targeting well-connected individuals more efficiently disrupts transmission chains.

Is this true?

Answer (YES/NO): NO